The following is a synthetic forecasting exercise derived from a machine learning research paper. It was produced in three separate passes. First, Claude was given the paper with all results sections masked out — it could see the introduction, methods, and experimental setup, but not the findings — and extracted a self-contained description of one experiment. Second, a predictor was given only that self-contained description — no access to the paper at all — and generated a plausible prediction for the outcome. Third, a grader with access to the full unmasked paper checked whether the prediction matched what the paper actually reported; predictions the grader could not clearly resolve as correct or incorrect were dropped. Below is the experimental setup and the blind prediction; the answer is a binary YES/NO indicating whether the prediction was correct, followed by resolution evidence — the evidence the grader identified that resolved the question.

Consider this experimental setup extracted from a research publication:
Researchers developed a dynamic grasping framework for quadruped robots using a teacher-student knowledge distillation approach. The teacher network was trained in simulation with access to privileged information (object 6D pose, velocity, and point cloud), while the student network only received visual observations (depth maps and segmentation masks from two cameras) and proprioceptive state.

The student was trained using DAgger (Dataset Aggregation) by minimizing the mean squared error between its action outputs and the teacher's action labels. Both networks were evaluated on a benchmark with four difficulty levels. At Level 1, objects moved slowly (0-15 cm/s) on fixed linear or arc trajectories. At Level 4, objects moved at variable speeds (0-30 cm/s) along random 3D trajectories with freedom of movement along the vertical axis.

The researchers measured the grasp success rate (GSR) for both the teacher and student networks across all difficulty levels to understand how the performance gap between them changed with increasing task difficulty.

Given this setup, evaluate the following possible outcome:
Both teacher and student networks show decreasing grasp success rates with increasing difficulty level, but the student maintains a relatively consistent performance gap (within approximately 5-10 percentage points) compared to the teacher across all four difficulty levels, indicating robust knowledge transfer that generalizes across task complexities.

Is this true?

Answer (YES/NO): NO